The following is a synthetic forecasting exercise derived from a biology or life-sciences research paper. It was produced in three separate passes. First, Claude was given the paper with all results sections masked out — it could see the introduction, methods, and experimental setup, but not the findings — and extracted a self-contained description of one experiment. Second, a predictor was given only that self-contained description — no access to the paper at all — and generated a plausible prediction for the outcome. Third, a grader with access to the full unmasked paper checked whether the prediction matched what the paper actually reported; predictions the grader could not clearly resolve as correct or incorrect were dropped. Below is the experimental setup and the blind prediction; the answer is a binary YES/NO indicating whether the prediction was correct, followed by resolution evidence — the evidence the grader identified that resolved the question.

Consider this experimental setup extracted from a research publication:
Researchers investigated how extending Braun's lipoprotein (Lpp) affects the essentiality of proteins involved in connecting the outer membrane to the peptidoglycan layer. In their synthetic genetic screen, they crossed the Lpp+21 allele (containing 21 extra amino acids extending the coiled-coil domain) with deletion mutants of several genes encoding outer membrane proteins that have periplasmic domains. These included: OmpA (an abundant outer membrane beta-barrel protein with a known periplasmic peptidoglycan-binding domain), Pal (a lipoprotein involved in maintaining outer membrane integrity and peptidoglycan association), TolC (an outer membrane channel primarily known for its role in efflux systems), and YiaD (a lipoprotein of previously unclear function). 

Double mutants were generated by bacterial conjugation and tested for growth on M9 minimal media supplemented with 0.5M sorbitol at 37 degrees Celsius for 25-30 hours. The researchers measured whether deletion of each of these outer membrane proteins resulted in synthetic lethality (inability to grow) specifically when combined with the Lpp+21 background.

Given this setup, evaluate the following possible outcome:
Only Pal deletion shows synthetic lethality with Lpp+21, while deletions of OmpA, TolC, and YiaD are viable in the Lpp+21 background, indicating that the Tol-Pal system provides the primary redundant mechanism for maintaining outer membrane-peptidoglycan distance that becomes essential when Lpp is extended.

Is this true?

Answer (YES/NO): NO